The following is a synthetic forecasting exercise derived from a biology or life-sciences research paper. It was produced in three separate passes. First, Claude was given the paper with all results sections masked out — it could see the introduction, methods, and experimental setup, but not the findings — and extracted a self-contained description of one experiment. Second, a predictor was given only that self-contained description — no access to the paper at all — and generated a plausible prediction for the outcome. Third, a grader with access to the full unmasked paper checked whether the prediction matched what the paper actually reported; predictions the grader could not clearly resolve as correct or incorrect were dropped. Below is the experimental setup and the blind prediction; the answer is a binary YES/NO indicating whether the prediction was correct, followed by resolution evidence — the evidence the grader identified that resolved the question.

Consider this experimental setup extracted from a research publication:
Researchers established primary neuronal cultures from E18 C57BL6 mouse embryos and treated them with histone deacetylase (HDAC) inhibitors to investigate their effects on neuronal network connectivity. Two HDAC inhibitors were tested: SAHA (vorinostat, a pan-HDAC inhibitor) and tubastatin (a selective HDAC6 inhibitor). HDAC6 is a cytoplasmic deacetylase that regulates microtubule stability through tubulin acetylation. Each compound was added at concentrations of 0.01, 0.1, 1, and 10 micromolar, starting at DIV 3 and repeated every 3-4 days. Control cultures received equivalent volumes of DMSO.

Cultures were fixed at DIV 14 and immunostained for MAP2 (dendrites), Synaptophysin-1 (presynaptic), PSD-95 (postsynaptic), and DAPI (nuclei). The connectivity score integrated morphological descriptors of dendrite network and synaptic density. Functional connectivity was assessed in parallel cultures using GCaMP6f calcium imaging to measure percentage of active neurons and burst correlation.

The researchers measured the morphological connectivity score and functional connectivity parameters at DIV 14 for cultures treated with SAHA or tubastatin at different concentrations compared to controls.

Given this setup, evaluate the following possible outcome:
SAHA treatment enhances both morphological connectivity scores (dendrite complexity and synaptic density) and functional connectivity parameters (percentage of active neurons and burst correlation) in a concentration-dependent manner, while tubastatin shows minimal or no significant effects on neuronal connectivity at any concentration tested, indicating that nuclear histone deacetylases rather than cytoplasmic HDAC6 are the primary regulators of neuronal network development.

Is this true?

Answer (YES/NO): NO